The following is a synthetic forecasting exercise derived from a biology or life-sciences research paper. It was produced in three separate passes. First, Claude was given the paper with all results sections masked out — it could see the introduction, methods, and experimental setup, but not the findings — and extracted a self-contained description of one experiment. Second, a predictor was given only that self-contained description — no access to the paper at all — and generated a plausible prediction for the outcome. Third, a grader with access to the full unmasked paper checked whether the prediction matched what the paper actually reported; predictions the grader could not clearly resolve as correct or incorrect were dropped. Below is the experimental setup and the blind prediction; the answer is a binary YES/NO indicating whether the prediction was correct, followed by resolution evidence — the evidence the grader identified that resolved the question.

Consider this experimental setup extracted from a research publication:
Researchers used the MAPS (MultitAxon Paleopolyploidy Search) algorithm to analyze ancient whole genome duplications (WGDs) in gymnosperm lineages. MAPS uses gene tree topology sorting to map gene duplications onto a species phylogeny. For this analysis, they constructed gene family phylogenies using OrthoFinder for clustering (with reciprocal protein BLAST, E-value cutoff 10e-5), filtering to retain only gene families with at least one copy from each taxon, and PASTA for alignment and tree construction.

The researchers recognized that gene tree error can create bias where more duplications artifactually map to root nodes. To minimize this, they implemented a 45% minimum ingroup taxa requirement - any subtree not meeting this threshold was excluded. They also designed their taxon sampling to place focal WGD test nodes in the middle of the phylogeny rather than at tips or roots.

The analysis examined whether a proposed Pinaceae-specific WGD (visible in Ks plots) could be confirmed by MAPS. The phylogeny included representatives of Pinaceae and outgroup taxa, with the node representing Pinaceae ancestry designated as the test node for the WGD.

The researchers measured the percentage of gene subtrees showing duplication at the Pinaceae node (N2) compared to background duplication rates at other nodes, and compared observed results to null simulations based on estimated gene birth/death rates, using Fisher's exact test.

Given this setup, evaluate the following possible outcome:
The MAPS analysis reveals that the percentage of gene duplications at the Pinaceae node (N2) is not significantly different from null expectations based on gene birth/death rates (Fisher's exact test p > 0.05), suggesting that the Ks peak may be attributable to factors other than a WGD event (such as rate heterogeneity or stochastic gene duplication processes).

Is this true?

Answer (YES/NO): NO